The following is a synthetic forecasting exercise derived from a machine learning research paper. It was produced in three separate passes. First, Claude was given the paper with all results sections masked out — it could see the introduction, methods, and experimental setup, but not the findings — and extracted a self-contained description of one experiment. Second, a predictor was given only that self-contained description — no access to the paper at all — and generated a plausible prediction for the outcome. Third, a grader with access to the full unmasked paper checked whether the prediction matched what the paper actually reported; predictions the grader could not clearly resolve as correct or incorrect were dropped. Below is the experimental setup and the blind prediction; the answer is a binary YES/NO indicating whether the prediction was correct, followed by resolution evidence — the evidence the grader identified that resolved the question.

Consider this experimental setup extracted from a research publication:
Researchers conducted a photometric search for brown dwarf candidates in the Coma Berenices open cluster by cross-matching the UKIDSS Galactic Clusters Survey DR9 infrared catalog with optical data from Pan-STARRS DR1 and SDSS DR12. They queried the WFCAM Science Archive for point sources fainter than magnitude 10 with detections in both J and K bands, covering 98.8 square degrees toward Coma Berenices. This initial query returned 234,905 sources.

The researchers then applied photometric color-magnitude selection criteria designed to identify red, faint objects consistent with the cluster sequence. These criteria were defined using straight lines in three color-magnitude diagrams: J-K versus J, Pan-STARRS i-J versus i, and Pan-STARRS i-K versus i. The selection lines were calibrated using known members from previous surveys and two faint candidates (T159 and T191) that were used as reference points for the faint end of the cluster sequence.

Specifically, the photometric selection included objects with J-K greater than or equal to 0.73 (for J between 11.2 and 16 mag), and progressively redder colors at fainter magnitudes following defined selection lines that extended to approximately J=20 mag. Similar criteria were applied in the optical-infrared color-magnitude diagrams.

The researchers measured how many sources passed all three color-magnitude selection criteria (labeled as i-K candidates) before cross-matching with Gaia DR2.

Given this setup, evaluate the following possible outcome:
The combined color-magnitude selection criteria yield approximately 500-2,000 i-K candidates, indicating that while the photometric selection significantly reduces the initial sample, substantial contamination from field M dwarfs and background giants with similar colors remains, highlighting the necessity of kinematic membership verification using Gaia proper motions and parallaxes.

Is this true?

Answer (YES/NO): NO